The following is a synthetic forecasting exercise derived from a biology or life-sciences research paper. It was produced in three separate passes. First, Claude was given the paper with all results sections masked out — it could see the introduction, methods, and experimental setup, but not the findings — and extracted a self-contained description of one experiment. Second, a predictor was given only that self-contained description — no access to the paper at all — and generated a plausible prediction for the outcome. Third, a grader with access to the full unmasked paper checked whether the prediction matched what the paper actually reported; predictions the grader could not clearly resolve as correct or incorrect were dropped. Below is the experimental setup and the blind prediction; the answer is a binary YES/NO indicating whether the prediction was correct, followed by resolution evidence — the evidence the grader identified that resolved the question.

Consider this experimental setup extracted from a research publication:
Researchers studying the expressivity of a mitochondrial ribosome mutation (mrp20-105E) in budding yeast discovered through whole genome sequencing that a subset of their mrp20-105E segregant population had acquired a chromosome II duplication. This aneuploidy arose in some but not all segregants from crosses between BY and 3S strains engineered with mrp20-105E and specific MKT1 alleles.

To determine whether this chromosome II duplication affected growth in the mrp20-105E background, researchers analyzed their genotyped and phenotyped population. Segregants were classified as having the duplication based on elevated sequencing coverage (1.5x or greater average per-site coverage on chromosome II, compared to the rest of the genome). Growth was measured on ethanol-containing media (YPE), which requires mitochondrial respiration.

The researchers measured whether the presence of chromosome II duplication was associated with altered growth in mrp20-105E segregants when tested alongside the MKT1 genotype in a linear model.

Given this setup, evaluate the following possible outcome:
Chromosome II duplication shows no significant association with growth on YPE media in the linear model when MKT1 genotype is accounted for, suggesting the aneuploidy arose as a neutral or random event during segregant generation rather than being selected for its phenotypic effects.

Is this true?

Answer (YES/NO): NO